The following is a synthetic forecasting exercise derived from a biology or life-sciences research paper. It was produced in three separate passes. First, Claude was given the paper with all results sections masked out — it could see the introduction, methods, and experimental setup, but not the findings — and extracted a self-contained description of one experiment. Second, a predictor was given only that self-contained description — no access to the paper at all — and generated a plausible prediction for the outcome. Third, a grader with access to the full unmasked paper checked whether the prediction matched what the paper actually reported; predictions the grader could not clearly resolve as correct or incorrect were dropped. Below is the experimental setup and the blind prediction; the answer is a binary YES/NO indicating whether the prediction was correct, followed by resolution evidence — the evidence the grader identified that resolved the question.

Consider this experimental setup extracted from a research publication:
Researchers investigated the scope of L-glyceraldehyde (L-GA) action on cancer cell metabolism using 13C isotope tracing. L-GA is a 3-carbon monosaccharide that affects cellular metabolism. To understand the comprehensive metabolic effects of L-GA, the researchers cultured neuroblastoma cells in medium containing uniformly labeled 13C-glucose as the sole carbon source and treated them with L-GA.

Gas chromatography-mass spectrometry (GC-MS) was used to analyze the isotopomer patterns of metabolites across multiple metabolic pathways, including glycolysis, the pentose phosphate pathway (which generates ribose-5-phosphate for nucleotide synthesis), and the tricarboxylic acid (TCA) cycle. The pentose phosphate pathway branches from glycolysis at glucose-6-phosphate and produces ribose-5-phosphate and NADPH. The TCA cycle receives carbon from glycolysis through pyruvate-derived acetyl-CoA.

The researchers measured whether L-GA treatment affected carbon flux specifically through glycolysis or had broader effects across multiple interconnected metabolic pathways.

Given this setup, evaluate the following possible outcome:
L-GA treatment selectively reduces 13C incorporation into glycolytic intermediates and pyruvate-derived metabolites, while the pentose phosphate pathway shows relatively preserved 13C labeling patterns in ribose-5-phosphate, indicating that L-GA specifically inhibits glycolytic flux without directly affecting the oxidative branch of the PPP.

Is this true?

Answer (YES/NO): NO